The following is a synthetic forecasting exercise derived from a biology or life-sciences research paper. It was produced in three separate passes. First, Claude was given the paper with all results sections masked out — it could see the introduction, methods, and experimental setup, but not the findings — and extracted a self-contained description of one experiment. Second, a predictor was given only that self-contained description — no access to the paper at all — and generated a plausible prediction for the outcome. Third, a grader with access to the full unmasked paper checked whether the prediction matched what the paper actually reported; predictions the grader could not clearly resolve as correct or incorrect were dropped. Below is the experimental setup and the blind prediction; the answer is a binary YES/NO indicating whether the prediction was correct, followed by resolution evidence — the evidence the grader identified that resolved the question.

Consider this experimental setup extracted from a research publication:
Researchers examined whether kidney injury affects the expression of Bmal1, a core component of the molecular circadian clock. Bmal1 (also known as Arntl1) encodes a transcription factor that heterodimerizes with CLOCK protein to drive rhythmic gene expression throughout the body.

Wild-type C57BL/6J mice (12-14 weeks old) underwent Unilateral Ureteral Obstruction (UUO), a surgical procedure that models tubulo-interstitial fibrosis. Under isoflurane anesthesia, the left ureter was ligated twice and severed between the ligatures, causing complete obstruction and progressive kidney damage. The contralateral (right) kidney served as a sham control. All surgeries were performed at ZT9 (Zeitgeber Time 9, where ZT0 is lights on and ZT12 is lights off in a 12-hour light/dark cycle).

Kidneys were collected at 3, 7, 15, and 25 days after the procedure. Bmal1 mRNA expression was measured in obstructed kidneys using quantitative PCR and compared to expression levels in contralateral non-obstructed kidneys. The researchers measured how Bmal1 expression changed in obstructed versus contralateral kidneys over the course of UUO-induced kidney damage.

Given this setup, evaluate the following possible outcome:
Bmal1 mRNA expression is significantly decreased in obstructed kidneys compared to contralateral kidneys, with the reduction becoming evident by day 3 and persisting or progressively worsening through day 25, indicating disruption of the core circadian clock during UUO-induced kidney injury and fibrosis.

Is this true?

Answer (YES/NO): NO